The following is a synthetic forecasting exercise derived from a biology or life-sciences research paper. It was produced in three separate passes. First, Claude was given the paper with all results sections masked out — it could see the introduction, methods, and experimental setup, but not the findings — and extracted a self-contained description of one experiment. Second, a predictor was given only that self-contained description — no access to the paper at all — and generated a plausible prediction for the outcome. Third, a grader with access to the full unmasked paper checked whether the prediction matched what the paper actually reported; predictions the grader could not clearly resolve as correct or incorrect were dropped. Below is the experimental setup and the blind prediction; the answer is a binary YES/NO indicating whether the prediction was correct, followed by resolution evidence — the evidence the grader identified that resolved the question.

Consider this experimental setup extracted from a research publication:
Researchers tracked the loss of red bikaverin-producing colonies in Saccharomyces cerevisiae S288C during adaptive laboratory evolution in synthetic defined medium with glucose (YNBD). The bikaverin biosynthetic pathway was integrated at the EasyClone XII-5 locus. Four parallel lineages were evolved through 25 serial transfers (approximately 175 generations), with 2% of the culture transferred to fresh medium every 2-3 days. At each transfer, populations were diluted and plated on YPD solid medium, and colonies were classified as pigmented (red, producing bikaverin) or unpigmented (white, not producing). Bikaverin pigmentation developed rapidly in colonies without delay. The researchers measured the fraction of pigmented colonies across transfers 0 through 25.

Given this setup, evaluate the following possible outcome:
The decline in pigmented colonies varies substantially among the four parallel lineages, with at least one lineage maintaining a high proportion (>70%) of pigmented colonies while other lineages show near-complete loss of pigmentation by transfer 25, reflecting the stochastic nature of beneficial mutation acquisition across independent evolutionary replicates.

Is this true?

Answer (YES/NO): NO